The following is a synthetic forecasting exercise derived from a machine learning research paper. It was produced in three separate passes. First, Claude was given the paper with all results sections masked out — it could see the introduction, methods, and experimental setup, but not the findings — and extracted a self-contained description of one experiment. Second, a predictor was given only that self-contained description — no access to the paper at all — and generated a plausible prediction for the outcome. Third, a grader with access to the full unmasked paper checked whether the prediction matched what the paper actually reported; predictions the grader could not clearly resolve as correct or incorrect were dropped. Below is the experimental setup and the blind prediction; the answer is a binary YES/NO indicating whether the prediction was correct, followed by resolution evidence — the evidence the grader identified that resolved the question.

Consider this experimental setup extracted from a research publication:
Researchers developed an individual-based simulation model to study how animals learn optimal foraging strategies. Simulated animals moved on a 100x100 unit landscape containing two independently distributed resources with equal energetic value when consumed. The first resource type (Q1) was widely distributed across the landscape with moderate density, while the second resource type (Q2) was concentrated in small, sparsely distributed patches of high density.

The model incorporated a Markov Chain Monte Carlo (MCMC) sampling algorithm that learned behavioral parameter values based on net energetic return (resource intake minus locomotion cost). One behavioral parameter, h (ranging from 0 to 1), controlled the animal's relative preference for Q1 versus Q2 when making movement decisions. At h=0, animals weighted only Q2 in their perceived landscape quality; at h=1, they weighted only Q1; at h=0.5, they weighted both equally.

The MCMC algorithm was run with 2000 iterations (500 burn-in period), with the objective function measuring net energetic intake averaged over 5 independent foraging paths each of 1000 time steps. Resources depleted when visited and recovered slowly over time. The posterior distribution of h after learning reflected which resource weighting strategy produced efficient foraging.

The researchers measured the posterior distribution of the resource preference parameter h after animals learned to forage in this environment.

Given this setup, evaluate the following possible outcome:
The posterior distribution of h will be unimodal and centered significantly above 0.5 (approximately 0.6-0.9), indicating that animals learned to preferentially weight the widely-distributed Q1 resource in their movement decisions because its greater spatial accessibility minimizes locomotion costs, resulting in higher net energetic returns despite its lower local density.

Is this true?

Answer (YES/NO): NO